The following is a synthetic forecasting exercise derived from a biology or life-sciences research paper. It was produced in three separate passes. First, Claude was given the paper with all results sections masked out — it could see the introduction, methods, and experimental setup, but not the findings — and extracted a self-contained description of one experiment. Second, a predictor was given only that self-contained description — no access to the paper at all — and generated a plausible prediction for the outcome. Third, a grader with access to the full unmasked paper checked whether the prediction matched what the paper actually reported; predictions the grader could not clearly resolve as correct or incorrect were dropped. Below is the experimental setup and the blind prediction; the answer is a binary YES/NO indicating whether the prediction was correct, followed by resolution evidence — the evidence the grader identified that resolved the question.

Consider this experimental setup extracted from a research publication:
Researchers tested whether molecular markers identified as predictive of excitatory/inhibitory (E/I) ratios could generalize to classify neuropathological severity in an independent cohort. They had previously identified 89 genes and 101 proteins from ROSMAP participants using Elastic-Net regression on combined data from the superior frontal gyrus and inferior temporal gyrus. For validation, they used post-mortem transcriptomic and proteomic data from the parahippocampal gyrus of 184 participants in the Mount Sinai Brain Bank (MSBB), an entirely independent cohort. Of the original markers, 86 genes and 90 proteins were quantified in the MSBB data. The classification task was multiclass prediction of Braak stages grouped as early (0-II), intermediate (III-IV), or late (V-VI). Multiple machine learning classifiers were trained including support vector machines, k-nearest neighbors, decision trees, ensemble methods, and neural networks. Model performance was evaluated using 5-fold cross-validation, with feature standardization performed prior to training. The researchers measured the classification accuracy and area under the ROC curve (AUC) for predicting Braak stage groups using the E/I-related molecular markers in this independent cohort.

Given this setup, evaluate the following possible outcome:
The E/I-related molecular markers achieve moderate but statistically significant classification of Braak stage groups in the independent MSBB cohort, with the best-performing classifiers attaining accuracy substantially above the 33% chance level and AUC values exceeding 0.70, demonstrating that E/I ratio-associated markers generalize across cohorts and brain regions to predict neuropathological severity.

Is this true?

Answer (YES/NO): YES